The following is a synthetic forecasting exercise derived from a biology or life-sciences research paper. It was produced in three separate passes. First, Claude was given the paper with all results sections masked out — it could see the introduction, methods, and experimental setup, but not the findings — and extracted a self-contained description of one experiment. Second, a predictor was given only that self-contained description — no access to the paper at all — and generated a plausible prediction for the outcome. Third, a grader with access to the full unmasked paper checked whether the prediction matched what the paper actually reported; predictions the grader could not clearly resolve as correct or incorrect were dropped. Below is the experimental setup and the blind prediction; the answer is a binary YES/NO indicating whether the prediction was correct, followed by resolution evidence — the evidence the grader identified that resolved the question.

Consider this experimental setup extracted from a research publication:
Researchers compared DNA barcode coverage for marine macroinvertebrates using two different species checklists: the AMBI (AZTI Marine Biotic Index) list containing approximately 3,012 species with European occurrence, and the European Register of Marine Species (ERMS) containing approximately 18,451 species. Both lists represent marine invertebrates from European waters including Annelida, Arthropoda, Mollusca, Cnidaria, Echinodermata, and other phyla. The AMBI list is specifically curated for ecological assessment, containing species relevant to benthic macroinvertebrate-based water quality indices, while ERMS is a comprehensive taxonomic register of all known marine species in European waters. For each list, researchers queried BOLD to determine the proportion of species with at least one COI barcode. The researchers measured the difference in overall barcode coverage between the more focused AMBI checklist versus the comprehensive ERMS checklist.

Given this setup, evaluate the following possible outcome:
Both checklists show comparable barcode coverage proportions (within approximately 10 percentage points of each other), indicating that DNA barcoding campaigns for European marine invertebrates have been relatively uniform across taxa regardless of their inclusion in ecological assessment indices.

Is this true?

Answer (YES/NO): NO